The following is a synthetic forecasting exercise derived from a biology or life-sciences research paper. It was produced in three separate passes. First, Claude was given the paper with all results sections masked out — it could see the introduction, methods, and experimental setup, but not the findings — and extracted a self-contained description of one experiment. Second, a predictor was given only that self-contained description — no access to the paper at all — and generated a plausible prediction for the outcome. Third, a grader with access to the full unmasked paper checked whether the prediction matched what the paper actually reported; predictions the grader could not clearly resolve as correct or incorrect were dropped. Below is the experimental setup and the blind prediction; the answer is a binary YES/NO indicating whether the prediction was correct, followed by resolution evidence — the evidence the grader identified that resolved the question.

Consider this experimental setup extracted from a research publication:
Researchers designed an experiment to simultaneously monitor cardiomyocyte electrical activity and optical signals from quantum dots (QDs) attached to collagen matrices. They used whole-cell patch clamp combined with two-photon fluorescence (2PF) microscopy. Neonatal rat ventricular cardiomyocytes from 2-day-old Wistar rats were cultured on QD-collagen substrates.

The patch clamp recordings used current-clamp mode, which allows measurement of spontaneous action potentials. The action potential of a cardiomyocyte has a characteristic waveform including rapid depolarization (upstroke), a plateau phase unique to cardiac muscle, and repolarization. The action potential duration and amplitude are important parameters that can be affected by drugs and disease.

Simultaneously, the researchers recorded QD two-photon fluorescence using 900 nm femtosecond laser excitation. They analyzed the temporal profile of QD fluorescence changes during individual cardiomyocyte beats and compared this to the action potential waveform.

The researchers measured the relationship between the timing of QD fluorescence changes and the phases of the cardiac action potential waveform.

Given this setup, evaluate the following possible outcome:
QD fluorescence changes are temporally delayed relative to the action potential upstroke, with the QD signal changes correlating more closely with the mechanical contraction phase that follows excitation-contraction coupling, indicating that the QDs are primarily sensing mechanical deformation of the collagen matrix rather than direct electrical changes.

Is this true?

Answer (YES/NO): YES